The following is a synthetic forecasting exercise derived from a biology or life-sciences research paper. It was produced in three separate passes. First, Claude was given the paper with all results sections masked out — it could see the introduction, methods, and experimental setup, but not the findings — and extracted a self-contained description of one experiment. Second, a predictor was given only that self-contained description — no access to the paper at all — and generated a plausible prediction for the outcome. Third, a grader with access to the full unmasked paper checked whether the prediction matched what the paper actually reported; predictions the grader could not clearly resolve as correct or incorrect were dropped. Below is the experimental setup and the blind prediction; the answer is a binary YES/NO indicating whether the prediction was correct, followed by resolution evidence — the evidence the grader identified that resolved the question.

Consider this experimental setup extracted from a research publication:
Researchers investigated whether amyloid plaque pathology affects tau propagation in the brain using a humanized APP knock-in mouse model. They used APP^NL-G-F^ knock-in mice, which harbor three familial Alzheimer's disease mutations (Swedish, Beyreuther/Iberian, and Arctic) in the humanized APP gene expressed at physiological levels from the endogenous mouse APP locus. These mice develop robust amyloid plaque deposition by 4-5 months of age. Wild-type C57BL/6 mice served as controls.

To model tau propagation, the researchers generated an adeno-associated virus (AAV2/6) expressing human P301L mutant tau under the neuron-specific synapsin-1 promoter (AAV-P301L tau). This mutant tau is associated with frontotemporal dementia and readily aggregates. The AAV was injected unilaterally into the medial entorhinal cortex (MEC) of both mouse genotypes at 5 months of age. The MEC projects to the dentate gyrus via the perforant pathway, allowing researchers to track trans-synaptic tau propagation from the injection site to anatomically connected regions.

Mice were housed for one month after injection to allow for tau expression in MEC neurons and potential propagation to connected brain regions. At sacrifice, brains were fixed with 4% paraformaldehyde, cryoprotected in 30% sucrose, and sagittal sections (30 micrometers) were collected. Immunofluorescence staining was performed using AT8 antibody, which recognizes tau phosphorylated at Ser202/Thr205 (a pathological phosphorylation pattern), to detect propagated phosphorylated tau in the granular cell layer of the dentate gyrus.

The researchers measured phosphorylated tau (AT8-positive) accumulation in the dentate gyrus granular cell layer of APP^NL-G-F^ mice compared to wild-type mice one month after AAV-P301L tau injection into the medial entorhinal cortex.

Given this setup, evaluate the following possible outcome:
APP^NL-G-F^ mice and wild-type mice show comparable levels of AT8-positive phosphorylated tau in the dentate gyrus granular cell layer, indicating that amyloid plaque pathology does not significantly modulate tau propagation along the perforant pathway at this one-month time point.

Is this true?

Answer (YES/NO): NO